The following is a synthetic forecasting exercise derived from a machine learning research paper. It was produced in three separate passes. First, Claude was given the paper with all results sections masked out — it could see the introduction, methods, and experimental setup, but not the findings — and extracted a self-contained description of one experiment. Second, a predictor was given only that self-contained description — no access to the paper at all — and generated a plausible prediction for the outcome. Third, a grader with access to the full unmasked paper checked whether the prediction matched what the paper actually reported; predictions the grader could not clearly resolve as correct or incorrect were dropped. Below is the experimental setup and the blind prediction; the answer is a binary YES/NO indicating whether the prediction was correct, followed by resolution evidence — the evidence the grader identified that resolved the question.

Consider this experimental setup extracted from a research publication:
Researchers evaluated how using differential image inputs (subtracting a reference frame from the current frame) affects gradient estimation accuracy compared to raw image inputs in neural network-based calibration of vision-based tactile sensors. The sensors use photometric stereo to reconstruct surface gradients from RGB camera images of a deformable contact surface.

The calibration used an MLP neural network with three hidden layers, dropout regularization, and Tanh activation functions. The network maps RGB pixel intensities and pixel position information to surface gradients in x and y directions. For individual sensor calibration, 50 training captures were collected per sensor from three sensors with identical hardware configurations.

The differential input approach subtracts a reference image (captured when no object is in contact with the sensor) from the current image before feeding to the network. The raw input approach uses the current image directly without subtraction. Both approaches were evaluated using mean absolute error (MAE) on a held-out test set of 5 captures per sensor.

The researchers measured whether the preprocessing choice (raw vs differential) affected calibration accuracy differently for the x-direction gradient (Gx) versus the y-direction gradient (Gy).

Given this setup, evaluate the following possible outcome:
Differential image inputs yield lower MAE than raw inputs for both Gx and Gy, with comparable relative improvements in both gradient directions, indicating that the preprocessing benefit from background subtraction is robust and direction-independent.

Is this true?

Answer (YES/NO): NO